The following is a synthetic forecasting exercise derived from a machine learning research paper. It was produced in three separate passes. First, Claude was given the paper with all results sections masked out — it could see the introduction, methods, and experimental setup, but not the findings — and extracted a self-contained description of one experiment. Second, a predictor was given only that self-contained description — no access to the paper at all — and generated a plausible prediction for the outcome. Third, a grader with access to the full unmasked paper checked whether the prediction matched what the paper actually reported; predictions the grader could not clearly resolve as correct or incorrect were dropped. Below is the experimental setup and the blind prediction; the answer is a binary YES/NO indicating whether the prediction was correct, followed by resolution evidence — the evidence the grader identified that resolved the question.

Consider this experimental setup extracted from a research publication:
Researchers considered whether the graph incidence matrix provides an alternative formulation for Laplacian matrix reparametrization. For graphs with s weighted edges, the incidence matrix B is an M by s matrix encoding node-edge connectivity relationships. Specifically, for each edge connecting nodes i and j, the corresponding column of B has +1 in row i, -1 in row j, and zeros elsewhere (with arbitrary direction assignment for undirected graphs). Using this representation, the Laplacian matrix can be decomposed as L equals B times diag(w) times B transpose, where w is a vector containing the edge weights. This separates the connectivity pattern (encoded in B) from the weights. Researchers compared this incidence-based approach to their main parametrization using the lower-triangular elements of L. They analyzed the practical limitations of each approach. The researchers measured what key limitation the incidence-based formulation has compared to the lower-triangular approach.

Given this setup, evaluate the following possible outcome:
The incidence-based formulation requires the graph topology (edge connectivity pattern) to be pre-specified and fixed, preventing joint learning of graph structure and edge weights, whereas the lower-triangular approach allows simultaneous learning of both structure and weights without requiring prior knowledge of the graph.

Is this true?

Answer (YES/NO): YES